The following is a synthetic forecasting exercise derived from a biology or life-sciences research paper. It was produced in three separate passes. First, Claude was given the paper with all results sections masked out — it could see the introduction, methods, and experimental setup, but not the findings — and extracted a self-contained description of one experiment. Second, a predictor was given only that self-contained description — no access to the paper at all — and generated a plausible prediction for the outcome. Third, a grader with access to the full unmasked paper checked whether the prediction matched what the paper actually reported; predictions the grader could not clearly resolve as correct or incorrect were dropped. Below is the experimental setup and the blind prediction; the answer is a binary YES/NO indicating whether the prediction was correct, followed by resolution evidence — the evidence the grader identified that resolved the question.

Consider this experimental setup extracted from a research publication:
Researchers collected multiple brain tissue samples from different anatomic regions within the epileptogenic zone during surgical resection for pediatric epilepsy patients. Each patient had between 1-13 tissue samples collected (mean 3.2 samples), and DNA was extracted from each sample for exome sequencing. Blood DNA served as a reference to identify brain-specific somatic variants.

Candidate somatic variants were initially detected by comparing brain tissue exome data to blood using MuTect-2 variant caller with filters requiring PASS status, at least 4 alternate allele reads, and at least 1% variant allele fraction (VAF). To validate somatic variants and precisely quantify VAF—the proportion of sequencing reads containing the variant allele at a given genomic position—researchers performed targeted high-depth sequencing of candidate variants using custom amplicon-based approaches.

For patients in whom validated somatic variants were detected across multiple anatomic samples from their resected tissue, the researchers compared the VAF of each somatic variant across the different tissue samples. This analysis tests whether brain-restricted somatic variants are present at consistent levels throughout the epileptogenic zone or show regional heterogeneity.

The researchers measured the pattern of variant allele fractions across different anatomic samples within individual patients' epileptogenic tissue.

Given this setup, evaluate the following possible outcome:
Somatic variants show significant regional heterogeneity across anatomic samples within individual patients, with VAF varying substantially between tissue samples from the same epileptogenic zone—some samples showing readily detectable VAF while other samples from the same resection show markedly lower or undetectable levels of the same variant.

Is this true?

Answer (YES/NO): YES